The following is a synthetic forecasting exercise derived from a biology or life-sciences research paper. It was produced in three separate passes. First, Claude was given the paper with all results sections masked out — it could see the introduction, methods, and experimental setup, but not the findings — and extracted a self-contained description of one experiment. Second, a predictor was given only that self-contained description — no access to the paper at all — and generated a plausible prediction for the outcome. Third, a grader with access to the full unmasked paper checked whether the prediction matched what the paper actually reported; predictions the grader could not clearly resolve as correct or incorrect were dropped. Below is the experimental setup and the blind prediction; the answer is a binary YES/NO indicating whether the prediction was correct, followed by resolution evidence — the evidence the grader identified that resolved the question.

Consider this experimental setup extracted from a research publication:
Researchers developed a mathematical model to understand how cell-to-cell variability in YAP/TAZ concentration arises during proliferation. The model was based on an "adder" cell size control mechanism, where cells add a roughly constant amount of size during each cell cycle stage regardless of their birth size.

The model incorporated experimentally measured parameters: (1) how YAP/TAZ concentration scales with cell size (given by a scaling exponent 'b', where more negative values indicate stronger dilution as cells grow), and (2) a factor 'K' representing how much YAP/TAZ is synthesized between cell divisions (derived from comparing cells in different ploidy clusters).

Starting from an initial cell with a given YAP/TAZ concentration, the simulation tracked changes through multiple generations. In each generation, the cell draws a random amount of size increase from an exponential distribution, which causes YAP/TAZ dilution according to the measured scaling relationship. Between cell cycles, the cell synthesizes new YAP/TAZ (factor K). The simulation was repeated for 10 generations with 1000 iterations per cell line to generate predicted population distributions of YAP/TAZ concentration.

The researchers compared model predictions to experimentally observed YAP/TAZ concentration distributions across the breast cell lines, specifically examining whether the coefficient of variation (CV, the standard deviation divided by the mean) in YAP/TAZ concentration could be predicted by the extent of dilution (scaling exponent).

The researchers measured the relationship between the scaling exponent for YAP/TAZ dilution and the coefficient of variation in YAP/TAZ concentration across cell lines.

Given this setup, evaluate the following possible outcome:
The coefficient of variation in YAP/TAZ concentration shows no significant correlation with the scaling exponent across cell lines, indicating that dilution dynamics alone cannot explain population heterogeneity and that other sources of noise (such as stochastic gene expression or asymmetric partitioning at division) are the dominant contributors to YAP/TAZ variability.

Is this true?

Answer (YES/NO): NO